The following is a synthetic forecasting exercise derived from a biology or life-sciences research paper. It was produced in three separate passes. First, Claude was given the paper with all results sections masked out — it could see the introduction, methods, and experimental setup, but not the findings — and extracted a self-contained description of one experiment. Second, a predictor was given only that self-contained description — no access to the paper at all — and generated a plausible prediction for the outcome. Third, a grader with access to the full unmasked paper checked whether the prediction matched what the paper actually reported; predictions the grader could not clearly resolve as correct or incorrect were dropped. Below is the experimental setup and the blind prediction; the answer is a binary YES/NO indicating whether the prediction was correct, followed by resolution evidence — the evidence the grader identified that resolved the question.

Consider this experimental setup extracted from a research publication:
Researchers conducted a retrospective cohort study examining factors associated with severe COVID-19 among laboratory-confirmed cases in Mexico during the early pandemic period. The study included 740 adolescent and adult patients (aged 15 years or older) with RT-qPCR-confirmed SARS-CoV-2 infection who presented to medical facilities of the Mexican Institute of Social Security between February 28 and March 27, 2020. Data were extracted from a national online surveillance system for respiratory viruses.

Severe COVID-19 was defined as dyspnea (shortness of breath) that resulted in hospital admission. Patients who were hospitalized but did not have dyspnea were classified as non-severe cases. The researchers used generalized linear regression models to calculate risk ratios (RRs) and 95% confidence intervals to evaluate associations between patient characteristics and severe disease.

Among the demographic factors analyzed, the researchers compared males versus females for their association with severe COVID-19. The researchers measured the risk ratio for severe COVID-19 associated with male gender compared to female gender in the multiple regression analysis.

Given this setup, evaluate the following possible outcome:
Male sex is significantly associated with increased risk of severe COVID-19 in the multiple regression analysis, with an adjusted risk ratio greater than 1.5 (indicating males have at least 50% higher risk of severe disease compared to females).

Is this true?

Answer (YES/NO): NO